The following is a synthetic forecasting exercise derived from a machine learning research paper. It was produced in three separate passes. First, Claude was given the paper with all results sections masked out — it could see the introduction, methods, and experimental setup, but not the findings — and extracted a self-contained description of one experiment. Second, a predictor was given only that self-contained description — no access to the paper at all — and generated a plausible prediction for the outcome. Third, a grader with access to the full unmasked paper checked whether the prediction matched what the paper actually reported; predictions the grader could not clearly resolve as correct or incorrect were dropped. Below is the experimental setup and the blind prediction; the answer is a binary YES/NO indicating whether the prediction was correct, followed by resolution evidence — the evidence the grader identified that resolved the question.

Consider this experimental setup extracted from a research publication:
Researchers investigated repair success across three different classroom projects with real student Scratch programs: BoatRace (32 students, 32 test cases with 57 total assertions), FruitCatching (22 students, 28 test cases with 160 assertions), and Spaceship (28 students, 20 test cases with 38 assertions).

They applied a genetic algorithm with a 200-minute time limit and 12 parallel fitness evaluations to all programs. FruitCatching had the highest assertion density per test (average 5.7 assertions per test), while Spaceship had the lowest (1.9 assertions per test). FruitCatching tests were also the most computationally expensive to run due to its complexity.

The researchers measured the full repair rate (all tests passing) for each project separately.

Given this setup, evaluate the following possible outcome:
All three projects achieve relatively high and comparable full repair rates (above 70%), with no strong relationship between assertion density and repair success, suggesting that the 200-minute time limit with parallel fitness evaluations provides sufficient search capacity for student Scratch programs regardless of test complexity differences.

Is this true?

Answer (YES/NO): NO